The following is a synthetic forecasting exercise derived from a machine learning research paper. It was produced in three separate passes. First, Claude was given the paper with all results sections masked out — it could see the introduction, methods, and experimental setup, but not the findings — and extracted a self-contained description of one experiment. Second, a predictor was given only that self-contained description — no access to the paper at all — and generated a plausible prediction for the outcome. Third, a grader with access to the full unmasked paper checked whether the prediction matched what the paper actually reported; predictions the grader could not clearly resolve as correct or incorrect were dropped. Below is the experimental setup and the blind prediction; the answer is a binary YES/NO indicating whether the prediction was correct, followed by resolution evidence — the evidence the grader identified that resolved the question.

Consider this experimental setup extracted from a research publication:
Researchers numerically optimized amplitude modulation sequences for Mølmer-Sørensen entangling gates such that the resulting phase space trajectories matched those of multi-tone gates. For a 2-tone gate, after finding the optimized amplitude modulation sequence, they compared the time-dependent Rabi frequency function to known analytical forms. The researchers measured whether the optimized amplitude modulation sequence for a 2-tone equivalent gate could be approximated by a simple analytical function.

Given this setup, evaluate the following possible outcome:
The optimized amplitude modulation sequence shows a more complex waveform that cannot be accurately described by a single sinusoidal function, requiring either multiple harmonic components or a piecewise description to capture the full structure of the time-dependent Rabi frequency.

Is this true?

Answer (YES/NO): NO